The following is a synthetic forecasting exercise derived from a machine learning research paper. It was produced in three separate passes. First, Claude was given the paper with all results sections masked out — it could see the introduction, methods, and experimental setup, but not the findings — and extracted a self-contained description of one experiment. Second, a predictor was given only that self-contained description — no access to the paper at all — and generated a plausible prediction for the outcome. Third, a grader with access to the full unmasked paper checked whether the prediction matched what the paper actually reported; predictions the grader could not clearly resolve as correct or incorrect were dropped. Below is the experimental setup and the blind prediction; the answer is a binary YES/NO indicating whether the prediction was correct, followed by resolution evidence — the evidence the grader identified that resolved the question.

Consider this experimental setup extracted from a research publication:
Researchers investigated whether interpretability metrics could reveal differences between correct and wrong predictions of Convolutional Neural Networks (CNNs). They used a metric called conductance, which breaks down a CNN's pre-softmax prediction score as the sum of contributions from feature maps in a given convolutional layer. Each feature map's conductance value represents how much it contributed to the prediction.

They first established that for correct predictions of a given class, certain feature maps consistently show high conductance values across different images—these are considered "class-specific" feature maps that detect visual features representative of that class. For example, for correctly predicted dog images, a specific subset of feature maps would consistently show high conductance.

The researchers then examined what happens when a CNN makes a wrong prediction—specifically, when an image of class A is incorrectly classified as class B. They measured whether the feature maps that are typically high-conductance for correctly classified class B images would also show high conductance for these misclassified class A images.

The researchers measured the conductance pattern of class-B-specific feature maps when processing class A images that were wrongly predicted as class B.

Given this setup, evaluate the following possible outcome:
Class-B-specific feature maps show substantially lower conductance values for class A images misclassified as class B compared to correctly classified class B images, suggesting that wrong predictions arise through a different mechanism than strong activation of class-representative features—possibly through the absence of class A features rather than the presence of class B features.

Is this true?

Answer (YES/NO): YES